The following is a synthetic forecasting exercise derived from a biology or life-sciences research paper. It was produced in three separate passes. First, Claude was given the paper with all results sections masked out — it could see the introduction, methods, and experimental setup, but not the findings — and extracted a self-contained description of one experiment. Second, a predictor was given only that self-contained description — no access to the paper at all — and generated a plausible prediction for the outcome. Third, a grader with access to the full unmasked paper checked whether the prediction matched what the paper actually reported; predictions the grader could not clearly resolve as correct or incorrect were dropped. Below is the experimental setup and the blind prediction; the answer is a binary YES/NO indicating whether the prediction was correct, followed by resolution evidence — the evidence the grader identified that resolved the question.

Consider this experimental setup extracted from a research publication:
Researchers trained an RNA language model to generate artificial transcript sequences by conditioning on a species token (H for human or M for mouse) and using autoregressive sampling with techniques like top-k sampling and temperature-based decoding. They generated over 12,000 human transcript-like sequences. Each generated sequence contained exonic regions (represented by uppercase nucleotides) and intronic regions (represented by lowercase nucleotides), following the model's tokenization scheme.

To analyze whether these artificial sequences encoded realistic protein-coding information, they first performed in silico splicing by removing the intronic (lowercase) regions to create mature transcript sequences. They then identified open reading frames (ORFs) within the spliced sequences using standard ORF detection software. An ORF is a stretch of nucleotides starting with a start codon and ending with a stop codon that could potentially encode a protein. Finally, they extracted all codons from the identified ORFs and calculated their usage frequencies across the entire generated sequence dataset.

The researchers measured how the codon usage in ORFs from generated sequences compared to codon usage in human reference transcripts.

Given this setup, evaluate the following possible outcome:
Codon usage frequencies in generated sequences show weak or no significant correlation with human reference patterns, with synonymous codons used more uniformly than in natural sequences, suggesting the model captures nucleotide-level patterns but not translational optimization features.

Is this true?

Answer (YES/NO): NO